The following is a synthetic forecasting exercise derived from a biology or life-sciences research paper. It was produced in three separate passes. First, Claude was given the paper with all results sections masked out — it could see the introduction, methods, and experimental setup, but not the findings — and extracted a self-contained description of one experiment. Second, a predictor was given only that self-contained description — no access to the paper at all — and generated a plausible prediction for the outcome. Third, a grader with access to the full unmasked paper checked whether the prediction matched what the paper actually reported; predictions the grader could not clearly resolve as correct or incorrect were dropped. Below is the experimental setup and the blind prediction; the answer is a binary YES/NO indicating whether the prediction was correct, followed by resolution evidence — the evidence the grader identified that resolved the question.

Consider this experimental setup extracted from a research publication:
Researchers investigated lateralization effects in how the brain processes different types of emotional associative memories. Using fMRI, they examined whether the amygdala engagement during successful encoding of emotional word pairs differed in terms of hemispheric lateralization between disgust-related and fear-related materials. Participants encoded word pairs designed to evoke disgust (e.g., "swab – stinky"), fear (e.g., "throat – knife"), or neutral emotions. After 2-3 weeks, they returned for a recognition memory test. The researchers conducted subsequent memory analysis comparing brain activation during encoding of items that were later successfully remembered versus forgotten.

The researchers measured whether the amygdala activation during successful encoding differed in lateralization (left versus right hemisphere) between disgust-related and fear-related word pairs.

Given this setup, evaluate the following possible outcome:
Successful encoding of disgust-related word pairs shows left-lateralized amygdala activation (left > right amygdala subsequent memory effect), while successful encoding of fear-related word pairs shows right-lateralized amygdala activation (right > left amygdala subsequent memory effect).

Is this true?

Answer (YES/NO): NO